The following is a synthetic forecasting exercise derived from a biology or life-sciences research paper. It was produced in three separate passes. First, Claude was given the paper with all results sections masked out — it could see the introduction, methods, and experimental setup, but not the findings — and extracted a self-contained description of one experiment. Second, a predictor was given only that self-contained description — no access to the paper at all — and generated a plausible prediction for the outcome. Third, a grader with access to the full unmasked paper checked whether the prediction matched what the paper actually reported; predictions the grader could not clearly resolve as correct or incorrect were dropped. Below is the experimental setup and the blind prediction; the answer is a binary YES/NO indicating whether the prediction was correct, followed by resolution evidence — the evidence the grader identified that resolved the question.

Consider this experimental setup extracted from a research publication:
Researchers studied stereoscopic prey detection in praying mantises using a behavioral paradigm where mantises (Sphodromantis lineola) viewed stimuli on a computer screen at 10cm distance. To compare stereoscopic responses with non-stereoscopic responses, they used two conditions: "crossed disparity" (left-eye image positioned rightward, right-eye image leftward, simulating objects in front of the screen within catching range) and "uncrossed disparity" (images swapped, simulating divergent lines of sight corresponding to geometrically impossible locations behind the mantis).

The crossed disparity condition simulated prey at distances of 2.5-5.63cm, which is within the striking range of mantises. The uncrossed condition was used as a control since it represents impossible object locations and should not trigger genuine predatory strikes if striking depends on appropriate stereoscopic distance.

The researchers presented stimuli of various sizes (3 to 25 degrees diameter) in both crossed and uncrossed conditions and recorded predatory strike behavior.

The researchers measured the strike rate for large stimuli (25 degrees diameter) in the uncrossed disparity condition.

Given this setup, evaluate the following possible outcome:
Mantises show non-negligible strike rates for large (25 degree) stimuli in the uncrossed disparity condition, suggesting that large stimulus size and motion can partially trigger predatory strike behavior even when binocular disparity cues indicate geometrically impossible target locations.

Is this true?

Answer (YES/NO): NO